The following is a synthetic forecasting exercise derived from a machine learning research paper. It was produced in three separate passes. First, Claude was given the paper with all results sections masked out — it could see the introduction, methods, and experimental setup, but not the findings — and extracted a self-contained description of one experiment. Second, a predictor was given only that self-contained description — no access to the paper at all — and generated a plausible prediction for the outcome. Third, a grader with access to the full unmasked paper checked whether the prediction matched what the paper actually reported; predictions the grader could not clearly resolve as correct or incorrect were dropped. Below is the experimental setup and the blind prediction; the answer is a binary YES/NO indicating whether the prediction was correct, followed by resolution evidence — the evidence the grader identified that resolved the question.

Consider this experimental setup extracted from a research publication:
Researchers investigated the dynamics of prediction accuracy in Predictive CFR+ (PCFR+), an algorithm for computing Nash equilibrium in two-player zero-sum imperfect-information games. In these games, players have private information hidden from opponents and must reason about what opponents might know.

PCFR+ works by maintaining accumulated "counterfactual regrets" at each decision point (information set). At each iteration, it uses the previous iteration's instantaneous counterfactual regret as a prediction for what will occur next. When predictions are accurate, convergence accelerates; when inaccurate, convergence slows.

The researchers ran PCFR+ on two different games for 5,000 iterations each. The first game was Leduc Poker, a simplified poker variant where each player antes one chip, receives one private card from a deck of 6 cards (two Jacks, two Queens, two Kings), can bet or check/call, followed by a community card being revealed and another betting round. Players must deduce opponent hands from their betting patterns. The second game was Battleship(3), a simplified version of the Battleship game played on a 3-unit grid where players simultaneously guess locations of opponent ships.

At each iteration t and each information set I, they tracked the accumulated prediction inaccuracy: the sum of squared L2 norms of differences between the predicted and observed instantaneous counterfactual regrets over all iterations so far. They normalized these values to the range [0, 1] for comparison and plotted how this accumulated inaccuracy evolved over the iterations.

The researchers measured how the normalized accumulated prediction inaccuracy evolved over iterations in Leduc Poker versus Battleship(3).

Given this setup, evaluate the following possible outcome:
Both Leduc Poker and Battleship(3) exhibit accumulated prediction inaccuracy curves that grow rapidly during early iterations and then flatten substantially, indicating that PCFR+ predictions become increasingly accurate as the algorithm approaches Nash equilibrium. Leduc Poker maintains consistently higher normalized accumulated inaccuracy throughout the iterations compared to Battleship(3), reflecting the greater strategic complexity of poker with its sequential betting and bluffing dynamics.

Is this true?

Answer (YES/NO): NO